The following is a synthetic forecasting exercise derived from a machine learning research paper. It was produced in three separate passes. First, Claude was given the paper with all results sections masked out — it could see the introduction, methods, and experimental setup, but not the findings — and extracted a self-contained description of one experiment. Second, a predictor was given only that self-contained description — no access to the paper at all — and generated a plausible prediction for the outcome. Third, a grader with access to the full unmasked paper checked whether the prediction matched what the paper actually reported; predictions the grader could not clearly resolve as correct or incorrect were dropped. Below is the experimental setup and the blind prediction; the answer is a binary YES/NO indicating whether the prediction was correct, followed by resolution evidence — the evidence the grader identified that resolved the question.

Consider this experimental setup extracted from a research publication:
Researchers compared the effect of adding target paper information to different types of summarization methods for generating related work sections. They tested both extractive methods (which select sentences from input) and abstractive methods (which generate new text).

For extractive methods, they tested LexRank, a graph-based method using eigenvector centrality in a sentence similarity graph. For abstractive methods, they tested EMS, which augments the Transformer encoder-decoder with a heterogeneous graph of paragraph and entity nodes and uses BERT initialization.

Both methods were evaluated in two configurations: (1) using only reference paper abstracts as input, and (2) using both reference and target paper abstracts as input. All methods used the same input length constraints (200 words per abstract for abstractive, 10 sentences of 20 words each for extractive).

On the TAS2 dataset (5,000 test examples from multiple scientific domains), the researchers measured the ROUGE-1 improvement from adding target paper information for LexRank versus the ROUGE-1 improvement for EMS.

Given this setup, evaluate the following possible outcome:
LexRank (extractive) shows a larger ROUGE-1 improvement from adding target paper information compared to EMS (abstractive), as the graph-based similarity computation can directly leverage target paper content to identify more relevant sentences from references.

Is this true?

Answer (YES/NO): YES